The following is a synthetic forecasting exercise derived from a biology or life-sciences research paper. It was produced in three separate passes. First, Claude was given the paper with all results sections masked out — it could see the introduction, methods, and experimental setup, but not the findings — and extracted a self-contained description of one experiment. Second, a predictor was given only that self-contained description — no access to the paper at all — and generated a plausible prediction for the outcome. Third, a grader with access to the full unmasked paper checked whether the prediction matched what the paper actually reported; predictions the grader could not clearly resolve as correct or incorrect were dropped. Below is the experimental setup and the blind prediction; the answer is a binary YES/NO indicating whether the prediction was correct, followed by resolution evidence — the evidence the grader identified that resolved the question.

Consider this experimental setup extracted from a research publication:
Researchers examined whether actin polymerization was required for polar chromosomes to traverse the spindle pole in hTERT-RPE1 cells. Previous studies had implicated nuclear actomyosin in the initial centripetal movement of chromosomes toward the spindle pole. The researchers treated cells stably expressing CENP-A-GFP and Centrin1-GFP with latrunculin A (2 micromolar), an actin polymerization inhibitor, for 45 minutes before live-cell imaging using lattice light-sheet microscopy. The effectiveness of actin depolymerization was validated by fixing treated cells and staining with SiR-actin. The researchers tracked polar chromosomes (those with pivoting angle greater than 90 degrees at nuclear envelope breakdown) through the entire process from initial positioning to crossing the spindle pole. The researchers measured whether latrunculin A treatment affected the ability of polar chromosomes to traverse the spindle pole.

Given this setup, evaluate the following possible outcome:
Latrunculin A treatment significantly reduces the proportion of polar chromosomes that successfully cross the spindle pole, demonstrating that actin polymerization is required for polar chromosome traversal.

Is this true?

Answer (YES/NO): NO